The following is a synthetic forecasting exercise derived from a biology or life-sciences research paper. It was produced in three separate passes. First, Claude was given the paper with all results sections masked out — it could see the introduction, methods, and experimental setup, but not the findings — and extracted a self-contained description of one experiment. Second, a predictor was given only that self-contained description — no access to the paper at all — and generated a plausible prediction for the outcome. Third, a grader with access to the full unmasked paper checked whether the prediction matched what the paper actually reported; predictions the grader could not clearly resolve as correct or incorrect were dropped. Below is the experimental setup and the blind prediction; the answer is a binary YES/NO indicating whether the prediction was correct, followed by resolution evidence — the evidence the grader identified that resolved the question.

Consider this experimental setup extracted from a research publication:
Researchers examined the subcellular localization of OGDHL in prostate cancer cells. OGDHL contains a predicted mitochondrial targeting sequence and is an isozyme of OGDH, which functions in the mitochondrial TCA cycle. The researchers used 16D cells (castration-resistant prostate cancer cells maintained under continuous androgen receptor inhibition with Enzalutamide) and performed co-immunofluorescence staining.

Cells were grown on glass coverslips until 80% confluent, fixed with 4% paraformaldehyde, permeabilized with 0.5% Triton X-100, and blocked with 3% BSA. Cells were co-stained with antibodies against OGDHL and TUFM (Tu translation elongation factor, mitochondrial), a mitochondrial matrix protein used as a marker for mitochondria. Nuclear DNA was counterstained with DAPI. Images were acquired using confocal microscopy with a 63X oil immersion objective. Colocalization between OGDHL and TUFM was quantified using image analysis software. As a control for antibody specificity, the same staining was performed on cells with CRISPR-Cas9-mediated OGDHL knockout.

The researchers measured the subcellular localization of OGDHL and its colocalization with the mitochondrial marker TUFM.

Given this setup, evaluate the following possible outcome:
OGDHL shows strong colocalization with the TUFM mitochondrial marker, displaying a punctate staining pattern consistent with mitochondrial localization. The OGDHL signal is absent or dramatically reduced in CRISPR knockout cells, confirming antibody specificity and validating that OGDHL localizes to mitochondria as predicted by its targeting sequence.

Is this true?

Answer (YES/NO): NO